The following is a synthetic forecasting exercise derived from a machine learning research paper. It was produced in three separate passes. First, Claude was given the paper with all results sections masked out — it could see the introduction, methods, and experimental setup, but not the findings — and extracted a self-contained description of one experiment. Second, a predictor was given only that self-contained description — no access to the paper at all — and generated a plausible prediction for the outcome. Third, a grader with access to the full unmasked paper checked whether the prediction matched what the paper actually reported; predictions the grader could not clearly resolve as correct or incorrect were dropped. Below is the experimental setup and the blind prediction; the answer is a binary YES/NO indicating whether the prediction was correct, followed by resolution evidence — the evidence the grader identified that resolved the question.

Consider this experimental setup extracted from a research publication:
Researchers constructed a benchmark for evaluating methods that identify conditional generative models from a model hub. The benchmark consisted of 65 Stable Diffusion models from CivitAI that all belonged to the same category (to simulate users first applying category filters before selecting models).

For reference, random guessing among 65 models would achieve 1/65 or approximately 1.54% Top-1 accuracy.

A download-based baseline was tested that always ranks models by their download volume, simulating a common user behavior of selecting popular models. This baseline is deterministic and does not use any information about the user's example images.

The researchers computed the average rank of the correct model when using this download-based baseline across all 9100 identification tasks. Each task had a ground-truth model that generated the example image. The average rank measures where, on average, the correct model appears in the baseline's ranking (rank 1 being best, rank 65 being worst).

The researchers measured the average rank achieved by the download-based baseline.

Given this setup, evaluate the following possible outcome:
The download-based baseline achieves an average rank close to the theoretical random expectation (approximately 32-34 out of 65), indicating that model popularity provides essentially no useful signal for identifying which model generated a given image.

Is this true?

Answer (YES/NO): YES